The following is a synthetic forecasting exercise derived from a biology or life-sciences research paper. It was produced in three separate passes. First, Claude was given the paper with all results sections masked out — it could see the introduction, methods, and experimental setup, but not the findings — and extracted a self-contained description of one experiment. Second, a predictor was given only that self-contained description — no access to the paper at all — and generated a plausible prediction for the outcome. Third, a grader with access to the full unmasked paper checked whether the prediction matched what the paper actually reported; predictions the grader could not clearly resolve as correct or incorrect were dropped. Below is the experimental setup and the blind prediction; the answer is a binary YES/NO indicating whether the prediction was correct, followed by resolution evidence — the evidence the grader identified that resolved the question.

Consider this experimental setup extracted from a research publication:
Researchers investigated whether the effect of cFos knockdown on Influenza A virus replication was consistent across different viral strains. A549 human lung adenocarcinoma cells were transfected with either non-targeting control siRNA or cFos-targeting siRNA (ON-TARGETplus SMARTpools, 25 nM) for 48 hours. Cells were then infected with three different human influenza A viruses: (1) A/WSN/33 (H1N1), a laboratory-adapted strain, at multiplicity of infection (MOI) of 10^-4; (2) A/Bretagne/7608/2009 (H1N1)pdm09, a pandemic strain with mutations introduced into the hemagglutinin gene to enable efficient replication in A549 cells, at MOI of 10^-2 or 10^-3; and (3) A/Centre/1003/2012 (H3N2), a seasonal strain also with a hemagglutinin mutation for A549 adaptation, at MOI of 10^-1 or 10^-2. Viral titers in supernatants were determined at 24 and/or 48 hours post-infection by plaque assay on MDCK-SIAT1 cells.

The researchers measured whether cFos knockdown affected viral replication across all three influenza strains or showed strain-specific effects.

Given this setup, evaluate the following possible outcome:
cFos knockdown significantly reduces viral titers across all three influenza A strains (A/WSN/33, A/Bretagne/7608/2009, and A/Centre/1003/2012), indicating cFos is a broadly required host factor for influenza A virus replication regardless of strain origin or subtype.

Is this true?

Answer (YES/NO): YES